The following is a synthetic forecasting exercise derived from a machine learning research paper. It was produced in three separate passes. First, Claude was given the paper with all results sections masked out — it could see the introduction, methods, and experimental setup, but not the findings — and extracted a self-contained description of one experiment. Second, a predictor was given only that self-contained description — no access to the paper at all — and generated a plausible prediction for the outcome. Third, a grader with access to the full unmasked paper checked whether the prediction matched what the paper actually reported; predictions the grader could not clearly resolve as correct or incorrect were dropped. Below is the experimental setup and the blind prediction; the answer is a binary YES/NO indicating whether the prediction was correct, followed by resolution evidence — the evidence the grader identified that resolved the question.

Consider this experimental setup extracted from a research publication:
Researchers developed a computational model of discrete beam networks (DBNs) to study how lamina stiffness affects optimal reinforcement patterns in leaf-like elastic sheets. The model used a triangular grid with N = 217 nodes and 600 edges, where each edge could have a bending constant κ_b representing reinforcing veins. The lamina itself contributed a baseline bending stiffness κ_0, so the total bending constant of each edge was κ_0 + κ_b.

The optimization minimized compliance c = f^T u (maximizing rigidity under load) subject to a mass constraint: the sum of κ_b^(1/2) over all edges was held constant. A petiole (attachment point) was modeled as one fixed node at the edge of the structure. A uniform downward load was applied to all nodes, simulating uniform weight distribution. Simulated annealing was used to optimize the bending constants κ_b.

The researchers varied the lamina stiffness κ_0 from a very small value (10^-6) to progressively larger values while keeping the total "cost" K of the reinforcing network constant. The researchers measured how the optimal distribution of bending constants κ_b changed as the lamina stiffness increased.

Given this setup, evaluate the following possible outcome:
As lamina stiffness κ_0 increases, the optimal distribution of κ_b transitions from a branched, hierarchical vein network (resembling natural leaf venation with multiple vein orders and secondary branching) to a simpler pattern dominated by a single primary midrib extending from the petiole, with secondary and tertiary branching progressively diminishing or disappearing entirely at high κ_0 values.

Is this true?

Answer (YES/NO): YES